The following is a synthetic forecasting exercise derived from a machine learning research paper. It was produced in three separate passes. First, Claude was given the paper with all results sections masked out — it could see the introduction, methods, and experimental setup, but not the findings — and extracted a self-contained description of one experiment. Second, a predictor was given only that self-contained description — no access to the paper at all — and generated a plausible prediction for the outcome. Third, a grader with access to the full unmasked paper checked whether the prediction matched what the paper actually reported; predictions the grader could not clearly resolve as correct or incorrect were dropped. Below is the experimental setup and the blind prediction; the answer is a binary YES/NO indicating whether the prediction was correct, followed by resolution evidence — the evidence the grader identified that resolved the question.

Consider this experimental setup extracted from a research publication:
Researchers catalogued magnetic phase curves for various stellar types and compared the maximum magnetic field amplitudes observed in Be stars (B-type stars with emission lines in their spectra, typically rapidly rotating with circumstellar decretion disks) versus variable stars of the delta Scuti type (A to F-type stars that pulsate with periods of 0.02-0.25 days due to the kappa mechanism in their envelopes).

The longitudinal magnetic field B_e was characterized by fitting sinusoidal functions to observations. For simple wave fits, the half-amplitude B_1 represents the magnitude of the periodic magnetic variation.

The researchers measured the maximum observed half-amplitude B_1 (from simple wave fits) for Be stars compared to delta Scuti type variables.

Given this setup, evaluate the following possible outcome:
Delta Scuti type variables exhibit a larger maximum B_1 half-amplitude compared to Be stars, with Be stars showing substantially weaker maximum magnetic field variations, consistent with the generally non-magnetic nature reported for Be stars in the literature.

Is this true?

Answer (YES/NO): YES